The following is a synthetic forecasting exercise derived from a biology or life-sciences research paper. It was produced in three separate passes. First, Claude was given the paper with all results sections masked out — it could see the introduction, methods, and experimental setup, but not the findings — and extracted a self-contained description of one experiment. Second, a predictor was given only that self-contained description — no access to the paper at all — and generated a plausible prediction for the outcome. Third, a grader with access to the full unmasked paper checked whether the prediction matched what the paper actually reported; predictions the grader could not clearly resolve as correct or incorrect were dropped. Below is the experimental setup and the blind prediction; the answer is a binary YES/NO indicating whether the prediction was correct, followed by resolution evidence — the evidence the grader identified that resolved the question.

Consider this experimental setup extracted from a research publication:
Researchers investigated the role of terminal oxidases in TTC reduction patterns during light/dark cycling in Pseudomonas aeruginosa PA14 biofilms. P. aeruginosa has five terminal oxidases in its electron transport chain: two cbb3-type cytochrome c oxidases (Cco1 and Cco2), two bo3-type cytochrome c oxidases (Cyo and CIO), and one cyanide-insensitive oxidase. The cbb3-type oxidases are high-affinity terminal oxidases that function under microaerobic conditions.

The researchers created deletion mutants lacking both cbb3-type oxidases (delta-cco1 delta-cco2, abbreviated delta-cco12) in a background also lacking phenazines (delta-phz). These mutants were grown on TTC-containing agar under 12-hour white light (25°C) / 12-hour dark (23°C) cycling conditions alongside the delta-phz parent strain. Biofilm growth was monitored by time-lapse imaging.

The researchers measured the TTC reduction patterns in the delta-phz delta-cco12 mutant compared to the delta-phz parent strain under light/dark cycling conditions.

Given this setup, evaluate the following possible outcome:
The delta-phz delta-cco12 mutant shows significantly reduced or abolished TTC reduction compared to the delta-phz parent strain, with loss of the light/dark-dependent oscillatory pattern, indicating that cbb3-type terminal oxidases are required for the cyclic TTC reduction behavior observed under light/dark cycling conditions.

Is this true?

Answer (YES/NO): NO